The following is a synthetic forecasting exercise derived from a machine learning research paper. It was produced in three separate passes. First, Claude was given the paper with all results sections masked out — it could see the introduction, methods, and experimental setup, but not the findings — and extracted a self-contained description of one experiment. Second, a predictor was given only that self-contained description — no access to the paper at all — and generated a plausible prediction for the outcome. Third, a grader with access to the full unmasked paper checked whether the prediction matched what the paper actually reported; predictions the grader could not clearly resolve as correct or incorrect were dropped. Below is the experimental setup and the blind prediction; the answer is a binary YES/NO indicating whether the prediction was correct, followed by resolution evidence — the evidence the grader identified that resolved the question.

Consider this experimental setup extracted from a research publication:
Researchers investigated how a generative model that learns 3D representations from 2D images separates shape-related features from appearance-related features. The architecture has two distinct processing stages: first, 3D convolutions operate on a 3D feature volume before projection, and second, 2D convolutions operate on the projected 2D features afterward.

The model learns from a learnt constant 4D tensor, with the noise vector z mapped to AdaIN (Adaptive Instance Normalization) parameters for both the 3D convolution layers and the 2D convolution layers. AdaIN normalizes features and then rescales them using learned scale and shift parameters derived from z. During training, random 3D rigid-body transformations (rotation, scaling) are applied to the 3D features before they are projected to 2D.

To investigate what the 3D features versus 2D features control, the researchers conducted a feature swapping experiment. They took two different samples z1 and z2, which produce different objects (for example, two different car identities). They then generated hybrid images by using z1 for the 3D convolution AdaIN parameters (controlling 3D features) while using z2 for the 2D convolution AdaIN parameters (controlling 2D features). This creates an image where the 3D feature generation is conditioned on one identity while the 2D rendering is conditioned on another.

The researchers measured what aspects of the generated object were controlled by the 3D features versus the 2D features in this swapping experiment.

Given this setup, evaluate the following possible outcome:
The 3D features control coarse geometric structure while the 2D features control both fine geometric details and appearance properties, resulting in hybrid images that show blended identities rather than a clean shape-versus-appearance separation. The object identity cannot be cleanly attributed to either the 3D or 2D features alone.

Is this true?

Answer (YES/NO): NO